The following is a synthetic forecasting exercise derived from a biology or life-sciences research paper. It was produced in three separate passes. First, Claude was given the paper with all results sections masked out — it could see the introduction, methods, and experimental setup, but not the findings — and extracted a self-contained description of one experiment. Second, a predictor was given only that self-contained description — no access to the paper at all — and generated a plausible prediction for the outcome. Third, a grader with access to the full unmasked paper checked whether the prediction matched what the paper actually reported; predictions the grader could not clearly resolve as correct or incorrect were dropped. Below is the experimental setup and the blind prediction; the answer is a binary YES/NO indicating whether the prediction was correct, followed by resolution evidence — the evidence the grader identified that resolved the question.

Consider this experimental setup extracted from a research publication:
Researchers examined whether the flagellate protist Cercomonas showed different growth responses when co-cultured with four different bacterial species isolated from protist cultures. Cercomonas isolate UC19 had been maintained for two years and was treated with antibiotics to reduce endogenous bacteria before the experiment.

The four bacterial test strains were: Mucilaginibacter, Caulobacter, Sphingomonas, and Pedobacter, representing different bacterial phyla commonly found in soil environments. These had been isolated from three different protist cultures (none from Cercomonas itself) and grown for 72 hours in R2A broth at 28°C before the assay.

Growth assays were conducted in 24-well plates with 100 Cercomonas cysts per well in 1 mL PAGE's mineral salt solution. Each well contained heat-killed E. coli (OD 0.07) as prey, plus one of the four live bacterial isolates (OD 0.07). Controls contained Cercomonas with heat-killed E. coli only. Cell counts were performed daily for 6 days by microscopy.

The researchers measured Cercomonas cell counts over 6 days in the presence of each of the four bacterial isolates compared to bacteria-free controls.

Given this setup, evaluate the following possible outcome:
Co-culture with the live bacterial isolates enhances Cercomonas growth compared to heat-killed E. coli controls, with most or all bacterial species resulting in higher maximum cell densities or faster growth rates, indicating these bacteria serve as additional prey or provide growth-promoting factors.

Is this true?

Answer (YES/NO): NO